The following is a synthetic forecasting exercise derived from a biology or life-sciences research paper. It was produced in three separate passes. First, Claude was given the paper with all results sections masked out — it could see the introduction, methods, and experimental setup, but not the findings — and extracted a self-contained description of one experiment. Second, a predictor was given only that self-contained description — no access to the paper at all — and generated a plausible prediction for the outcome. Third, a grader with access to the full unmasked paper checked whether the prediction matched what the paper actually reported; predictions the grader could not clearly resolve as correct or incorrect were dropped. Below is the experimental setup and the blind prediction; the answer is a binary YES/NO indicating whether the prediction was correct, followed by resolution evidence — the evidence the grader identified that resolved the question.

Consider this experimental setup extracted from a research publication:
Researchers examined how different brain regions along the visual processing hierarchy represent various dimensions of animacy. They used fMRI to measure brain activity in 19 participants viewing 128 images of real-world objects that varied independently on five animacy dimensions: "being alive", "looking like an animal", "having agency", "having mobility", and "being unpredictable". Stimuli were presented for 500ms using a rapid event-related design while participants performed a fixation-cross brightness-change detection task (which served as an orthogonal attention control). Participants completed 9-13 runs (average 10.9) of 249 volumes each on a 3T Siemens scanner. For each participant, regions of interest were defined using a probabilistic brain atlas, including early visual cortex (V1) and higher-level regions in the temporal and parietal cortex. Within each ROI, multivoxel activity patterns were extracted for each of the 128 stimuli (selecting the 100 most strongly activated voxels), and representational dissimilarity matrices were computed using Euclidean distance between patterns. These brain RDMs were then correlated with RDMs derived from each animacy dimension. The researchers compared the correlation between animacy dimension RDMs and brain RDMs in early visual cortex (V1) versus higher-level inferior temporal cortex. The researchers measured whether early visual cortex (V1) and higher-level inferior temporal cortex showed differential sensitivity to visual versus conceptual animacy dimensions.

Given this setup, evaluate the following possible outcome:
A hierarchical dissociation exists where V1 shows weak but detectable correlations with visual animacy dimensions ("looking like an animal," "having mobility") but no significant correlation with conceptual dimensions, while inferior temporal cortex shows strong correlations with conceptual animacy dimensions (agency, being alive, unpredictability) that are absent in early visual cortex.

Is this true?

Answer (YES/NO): NO